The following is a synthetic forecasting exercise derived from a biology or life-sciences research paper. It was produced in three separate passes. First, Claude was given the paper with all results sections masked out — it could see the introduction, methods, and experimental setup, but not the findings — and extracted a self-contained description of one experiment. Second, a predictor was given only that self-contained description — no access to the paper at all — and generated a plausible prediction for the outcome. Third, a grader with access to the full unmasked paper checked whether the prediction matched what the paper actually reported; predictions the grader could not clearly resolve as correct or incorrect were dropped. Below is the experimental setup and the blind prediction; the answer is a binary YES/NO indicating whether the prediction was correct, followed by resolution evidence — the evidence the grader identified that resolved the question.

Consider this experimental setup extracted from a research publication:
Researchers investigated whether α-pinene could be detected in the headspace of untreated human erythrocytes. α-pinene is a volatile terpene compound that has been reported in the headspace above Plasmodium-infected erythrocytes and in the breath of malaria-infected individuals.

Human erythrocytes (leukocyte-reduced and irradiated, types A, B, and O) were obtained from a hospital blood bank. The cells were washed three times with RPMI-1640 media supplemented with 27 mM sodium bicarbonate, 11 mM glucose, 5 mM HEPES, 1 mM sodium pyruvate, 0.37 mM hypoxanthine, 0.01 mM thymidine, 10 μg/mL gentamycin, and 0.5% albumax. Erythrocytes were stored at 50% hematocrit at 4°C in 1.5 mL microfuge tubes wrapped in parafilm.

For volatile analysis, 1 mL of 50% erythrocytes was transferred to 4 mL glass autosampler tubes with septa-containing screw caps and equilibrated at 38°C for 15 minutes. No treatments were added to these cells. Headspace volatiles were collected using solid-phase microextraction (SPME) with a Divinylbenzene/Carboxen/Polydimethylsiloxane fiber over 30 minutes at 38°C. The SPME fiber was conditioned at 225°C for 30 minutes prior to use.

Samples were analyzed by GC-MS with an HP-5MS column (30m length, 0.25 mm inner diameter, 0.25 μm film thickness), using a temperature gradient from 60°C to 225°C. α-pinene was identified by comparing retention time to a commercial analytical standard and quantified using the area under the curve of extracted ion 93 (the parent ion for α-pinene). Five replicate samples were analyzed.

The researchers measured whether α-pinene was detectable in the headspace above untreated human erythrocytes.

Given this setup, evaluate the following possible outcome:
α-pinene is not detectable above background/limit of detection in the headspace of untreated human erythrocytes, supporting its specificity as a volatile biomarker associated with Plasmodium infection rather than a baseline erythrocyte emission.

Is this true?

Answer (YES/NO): NO